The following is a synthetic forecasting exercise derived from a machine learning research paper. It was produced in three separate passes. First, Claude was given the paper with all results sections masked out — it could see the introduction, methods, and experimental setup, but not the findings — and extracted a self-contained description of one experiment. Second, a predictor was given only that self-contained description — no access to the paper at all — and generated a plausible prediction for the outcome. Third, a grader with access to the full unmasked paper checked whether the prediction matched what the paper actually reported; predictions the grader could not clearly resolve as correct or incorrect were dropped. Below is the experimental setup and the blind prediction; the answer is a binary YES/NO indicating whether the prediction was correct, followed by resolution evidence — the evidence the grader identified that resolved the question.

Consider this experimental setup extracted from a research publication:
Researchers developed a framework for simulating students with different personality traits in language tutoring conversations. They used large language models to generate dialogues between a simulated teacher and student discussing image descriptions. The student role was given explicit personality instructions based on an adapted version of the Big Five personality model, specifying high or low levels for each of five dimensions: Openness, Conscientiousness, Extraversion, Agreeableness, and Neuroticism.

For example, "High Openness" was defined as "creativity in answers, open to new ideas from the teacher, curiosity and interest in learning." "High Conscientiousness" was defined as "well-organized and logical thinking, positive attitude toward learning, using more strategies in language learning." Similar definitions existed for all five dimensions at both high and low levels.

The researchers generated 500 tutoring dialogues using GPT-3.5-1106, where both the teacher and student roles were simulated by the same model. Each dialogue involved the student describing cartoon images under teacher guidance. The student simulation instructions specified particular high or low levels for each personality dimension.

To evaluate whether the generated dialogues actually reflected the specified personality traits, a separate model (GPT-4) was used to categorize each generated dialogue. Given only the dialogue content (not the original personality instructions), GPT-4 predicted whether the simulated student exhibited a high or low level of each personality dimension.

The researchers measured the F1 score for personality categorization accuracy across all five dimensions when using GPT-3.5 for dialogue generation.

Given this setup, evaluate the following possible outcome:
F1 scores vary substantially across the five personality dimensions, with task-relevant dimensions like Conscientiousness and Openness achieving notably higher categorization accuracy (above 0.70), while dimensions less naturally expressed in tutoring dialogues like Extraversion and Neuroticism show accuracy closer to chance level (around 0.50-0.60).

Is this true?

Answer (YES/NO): NO